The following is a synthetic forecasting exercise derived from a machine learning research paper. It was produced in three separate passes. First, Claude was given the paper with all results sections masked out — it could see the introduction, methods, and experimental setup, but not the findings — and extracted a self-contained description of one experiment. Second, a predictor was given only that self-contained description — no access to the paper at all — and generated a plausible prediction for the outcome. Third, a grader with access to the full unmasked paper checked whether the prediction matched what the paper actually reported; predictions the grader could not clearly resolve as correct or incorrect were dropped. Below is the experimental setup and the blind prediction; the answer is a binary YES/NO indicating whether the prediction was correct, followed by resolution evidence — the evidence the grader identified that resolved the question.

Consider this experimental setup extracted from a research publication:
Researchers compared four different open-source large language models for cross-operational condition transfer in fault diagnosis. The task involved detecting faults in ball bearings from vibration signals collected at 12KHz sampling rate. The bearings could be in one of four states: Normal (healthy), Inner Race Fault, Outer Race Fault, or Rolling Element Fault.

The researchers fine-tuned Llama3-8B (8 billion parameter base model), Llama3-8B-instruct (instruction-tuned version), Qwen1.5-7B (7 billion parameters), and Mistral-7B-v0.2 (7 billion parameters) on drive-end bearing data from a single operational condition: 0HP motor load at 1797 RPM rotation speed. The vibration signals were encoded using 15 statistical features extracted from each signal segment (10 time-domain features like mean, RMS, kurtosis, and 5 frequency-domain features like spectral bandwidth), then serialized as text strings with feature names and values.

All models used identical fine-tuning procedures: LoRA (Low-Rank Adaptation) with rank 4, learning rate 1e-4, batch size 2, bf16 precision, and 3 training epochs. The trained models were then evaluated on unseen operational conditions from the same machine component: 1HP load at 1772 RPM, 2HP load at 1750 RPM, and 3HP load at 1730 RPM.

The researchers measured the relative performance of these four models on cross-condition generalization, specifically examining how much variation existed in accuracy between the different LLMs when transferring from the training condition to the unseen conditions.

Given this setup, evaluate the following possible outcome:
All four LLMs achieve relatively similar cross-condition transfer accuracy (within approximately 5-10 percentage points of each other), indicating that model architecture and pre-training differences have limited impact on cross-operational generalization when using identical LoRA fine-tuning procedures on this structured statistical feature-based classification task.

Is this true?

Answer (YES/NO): NO